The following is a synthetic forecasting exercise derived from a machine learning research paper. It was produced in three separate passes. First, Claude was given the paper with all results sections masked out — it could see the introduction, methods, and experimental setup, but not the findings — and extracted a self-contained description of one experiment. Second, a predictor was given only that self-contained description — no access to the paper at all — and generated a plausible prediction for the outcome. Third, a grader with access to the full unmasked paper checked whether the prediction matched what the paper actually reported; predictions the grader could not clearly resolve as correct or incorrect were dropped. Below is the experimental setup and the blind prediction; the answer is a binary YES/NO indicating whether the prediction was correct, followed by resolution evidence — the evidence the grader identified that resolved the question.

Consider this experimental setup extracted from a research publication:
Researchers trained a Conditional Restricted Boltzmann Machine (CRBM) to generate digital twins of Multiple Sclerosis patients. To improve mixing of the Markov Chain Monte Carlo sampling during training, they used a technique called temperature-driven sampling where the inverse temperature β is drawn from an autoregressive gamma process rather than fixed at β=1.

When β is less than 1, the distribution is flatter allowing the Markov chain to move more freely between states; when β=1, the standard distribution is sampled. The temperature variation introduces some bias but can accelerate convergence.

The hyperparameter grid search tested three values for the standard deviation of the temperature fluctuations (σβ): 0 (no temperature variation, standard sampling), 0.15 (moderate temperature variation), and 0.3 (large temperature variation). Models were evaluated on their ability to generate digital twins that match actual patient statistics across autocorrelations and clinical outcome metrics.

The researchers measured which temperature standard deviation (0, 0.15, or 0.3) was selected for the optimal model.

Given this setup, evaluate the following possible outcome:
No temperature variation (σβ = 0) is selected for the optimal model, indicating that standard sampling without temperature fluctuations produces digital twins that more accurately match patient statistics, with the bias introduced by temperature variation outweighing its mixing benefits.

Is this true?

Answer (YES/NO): NO